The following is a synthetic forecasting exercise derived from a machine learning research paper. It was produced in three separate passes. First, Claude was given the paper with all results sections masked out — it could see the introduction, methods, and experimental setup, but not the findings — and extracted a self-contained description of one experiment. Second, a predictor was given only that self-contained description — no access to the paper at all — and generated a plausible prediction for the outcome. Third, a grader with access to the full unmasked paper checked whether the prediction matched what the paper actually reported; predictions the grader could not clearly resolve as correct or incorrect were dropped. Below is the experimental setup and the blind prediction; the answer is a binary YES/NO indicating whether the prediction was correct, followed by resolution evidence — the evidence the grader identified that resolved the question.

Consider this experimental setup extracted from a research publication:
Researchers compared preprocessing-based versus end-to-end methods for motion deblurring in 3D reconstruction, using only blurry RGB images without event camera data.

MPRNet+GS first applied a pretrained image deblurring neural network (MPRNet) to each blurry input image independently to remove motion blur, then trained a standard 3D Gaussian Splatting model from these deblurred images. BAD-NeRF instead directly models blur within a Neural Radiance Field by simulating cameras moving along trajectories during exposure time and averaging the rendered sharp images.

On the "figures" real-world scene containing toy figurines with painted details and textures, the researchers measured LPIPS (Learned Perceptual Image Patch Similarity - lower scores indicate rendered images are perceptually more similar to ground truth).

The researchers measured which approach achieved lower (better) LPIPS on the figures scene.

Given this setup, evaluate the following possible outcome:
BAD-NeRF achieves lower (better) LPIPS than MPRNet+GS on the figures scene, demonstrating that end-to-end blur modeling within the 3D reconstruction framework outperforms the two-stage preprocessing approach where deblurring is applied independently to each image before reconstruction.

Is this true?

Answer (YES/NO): NO